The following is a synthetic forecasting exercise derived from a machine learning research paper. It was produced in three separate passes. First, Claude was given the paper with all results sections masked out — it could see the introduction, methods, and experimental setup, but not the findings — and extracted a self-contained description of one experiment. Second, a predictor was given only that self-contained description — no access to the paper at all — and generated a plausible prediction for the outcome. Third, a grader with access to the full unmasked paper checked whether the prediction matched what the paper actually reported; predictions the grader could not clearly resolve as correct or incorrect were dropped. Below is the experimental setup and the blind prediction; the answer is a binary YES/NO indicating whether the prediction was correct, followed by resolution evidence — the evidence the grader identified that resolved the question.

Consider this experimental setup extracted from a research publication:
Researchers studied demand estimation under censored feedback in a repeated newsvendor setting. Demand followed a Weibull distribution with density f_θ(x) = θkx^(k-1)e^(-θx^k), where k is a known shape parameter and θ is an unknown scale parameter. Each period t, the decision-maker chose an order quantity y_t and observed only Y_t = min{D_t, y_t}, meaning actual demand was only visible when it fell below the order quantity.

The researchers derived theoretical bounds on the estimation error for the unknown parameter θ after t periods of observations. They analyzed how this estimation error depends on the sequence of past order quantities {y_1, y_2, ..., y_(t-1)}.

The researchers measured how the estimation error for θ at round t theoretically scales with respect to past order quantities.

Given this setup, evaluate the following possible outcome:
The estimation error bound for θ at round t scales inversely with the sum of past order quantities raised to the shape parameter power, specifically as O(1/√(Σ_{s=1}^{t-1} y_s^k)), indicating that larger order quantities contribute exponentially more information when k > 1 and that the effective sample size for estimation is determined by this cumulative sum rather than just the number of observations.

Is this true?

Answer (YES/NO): NO